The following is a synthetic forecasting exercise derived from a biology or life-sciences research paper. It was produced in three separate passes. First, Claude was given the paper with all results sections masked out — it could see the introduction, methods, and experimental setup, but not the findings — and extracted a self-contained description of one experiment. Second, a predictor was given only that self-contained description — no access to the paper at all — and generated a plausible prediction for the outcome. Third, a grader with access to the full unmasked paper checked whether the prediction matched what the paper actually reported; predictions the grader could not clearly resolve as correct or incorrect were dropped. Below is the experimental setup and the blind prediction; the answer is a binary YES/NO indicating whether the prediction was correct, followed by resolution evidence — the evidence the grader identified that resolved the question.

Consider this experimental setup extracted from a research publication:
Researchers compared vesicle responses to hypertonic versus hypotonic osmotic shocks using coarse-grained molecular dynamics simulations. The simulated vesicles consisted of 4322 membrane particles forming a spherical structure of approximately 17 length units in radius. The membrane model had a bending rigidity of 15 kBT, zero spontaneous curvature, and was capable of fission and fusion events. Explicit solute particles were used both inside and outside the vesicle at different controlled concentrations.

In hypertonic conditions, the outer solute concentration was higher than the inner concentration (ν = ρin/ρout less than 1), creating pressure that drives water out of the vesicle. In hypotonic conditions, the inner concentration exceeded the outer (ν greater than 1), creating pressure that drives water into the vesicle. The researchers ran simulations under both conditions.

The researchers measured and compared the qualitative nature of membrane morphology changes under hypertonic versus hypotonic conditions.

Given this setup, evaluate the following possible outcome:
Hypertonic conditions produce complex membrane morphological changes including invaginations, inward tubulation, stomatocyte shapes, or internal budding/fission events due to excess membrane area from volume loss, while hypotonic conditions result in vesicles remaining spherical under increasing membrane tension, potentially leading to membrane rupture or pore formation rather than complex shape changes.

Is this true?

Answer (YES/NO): YES